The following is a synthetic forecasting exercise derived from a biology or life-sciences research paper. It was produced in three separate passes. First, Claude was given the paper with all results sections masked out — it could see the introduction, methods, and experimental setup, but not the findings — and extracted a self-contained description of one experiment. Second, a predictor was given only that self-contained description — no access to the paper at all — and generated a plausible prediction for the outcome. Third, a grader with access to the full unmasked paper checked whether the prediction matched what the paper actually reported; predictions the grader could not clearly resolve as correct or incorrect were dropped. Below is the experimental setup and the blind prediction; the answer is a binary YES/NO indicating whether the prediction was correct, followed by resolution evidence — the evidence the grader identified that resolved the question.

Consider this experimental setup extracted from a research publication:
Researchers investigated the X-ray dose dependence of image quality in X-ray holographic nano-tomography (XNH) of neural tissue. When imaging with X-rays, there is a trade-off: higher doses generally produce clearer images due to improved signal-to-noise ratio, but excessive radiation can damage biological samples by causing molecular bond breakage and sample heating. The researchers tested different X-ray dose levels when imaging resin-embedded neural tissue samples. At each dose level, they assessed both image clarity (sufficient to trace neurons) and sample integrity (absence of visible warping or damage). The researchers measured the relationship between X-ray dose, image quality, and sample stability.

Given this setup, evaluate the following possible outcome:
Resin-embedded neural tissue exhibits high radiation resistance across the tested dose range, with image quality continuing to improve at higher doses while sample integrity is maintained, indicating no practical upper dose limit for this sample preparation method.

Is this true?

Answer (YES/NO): NO